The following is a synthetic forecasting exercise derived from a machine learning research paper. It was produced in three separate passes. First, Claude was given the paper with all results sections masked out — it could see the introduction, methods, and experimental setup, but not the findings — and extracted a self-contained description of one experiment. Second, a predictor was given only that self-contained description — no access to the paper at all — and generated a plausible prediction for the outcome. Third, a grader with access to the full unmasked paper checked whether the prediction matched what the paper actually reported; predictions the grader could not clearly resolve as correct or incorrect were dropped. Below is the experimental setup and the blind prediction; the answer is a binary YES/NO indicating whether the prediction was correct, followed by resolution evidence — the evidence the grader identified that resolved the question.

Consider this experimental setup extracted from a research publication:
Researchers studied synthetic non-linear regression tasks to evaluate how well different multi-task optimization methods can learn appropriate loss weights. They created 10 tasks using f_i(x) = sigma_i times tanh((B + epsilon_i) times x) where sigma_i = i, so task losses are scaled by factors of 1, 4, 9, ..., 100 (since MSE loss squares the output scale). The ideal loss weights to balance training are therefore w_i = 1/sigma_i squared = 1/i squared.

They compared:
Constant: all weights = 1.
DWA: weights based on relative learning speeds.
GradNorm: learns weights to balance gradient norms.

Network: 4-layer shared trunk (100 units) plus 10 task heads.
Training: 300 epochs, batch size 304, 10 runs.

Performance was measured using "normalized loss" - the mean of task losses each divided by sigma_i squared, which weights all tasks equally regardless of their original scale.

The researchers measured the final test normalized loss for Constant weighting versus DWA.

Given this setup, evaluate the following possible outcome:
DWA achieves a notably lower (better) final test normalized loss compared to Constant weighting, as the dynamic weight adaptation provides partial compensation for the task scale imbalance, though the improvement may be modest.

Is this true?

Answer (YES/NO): NO